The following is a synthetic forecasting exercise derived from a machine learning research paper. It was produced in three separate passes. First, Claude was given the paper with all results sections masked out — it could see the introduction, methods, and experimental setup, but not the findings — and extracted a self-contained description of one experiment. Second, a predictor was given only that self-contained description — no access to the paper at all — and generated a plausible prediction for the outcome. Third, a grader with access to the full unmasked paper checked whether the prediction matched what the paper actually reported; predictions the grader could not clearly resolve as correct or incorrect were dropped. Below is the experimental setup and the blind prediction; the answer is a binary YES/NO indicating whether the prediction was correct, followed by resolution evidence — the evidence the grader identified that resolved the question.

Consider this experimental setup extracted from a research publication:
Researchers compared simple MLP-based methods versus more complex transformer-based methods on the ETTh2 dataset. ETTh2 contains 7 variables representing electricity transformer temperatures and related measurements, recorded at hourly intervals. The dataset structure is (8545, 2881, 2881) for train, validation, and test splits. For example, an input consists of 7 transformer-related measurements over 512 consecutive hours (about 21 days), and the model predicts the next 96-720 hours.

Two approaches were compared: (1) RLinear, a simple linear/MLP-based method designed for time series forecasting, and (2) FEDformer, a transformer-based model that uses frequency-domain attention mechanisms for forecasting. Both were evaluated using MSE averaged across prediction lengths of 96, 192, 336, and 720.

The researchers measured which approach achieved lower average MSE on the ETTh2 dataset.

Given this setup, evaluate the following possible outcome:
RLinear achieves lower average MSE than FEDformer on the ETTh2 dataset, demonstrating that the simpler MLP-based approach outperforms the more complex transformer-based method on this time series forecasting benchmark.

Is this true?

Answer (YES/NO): YES